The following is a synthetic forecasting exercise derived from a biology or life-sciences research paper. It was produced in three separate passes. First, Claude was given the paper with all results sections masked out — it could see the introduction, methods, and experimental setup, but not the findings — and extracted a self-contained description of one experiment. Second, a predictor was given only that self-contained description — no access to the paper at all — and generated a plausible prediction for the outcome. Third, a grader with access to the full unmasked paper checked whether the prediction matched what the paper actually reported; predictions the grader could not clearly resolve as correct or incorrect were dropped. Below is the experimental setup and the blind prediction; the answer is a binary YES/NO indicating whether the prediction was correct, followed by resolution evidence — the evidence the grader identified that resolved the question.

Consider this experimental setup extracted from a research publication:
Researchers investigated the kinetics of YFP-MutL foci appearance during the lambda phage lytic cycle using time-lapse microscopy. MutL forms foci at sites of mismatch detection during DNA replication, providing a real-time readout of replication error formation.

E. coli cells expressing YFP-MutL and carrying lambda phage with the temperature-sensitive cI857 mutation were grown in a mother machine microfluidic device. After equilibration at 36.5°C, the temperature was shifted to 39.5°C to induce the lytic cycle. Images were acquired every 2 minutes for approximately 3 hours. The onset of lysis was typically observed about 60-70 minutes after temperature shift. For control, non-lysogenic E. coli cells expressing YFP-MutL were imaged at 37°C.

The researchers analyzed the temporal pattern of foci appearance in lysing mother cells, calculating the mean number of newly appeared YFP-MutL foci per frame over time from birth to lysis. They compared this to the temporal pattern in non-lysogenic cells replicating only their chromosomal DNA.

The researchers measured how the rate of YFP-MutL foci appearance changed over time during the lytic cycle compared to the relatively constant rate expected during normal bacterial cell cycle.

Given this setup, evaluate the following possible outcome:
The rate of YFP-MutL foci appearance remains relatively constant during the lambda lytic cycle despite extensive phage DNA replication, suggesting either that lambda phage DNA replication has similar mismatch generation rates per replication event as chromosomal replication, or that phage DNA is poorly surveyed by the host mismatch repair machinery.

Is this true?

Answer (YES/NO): NO